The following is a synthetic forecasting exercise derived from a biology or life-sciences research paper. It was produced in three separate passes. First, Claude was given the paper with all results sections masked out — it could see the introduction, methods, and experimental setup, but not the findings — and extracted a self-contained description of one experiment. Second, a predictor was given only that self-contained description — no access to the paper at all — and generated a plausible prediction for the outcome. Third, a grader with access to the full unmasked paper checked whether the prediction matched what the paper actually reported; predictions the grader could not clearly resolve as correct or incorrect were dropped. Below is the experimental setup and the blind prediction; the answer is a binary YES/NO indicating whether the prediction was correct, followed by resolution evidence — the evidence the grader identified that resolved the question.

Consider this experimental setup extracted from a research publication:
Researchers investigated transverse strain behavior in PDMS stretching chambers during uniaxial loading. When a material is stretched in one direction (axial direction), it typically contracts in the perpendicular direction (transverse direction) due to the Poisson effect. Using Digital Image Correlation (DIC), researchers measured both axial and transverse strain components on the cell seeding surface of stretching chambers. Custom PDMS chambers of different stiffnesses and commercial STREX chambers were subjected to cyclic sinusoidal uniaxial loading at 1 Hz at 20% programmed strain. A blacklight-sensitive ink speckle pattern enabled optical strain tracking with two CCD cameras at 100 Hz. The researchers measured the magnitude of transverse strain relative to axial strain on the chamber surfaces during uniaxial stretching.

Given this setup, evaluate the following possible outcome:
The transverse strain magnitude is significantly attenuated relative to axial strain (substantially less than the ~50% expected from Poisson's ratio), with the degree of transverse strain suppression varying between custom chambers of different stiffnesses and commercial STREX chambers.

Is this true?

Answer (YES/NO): NO